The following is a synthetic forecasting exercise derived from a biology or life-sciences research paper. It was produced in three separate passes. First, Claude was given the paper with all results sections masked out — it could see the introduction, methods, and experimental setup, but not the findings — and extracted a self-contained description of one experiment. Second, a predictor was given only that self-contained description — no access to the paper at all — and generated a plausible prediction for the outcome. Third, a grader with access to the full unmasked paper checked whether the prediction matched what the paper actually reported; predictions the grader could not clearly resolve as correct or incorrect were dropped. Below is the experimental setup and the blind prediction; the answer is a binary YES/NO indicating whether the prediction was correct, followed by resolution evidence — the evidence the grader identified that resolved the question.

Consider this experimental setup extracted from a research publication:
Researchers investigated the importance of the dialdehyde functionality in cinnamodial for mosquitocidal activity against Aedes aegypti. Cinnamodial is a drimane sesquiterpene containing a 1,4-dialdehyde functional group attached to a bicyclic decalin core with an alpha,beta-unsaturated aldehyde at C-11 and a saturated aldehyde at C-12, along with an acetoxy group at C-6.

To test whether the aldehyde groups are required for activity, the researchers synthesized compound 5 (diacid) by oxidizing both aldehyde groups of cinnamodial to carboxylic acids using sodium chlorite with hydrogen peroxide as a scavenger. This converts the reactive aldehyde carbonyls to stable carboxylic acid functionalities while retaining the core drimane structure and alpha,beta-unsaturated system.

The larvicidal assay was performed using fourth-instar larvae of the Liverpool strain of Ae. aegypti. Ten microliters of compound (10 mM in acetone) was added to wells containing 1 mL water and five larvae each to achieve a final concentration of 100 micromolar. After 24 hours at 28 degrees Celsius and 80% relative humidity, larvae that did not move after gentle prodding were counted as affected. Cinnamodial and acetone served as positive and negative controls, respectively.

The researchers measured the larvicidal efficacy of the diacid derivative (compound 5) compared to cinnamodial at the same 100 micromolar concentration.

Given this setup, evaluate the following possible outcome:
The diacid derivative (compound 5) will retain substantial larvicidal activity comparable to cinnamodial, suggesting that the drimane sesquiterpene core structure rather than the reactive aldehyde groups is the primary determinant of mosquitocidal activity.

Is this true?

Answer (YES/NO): NO